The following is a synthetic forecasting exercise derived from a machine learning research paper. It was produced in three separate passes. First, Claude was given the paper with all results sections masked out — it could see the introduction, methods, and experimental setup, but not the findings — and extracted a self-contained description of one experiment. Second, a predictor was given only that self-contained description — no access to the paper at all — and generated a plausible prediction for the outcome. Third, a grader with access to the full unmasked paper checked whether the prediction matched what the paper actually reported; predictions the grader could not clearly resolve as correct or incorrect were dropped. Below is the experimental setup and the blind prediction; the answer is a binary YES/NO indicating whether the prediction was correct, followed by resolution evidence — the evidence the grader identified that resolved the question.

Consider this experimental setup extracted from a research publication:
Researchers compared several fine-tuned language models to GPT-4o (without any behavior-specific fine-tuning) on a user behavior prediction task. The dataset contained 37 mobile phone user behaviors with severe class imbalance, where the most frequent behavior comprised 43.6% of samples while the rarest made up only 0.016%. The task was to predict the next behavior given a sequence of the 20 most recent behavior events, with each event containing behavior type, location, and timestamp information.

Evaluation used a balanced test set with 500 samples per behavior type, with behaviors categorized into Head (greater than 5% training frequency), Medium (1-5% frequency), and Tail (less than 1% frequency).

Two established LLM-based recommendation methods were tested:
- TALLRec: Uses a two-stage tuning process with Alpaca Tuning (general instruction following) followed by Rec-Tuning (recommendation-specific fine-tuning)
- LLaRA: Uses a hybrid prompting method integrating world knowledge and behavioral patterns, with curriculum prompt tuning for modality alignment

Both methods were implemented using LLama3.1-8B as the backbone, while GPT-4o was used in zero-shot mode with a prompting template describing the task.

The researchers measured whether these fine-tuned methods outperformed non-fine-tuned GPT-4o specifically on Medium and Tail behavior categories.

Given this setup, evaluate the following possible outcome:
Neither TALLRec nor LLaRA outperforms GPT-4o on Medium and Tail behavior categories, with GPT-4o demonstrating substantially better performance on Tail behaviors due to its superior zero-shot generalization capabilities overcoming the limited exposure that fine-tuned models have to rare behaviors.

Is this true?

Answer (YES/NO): YES